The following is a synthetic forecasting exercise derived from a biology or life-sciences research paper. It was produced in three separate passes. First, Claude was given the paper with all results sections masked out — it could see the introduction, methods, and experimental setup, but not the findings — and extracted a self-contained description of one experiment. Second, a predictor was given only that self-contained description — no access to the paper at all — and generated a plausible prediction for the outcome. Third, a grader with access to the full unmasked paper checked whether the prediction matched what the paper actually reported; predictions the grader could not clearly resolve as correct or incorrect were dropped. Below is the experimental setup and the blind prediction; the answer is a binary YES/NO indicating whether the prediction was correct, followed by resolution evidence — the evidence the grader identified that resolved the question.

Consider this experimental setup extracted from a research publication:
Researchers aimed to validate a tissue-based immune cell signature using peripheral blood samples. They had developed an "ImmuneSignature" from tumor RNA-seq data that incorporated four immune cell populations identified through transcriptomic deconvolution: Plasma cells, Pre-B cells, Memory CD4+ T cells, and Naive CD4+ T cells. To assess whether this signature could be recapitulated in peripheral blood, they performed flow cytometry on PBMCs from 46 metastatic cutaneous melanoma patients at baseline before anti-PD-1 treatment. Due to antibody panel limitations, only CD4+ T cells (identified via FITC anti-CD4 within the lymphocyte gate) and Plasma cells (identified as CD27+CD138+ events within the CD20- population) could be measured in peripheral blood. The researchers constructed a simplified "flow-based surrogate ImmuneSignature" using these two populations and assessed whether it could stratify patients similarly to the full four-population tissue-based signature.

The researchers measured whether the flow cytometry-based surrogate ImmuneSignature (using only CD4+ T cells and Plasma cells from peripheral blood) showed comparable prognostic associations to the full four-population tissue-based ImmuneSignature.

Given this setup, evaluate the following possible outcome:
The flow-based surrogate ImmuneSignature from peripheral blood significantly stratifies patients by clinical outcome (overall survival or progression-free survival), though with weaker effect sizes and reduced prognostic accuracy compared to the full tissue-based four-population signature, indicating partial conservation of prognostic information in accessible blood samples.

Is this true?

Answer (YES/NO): NO